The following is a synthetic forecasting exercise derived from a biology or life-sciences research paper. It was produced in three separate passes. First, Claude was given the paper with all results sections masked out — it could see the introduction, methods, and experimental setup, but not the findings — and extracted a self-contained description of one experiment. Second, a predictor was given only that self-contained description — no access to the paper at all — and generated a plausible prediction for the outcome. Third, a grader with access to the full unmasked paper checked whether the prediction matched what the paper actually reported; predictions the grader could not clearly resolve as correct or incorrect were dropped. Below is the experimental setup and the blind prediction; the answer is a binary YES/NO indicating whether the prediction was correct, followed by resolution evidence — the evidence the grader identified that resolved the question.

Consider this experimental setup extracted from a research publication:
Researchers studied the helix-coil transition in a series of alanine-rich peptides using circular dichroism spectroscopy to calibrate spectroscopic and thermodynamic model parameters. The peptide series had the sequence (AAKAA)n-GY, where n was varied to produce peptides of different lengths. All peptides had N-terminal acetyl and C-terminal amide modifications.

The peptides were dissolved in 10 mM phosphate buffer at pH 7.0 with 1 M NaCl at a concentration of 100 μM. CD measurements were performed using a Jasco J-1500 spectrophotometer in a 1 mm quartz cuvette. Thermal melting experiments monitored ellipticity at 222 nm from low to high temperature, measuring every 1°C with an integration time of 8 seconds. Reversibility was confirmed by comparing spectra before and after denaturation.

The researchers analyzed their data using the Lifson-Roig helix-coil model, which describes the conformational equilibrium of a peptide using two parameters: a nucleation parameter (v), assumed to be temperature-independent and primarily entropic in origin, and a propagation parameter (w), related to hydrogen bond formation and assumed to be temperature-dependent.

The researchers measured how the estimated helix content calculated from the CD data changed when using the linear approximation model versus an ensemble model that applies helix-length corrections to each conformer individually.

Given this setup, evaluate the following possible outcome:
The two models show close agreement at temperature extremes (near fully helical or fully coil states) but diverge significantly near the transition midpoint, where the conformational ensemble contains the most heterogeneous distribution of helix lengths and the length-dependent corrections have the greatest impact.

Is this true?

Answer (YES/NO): YES